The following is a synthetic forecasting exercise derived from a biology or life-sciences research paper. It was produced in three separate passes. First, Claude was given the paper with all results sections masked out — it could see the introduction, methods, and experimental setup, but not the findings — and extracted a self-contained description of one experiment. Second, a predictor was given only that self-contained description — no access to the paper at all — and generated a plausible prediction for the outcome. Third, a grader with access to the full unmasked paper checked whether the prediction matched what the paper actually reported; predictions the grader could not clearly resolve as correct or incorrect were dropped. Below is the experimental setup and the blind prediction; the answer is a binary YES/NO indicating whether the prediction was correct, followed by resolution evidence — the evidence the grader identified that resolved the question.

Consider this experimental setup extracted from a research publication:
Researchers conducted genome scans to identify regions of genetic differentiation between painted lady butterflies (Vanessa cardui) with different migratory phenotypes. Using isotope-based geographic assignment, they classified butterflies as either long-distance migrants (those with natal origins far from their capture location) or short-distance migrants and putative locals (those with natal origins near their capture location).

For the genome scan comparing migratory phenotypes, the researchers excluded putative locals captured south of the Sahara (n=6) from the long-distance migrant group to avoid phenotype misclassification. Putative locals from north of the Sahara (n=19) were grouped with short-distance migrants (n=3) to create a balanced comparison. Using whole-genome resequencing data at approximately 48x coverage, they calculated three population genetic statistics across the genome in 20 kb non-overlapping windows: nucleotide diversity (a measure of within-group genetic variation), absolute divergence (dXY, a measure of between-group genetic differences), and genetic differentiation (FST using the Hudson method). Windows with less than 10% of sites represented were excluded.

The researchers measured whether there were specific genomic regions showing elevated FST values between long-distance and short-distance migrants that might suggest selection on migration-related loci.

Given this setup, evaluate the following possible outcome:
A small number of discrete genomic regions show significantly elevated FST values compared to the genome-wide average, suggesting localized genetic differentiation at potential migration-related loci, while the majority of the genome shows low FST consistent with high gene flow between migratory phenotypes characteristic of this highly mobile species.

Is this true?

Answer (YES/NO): NO